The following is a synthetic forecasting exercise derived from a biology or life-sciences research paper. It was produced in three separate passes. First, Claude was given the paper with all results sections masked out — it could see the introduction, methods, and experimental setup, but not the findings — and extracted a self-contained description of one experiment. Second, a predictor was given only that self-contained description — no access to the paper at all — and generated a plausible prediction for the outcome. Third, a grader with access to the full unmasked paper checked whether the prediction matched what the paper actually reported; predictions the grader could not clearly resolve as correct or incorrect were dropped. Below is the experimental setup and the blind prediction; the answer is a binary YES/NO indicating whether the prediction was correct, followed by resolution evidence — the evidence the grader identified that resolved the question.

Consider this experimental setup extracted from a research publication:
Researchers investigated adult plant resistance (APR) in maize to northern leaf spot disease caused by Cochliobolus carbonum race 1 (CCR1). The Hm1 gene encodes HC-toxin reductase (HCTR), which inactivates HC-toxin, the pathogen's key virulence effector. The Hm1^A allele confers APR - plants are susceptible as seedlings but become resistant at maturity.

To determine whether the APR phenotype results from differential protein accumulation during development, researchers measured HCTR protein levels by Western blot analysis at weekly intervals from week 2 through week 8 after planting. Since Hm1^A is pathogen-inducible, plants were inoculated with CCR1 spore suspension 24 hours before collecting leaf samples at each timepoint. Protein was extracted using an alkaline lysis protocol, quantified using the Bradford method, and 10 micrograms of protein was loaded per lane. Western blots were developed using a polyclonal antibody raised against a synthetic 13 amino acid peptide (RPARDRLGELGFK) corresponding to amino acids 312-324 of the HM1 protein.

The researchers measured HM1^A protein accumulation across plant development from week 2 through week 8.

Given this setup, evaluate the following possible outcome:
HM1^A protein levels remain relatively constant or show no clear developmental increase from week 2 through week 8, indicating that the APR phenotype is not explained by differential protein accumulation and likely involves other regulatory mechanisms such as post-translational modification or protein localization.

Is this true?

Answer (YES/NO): NO